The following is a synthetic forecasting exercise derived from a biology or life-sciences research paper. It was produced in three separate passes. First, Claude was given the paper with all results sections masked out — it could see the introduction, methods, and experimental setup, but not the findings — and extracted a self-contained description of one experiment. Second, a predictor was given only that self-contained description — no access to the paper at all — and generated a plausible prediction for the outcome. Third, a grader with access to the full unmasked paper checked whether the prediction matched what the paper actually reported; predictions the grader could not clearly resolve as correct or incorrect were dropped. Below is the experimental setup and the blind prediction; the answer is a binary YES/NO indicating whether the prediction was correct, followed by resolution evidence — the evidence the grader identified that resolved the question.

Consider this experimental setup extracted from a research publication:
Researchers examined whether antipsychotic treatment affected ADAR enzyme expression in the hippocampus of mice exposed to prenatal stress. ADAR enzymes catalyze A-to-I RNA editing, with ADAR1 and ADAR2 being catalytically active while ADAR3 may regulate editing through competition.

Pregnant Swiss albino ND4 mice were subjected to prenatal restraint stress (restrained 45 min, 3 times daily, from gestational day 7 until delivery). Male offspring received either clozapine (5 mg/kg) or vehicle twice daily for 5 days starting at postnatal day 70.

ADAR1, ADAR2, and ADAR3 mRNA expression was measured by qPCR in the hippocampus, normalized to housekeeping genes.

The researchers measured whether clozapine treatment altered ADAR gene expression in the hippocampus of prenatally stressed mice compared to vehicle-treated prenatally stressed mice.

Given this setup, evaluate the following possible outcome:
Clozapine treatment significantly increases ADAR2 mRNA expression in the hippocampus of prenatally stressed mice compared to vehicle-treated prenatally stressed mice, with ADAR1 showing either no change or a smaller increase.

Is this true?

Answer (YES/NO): NO